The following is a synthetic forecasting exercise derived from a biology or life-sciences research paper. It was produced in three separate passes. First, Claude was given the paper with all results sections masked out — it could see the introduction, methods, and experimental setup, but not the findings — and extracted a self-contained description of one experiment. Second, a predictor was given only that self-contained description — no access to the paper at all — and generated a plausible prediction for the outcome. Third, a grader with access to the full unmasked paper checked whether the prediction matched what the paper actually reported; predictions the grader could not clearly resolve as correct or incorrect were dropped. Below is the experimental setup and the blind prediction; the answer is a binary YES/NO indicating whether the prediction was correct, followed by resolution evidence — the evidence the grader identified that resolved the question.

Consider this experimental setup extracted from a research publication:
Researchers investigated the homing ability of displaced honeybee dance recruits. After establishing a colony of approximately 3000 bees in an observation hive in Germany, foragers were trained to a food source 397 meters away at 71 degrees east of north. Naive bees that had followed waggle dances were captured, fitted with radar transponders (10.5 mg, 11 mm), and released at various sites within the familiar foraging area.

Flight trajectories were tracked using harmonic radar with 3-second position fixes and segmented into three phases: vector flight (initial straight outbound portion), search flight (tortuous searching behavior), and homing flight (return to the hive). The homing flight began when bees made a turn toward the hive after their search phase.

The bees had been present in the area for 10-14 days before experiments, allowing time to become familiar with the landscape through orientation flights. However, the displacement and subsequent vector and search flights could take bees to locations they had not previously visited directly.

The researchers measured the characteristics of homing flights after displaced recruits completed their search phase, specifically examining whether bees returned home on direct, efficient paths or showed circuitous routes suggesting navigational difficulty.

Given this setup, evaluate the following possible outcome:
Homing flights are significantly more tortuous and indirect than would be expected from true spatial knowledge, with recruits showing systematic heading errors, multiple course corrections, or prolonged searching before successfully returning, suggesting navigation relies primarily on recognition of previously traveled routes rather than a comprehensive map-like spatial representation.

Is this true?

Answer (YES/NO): NO